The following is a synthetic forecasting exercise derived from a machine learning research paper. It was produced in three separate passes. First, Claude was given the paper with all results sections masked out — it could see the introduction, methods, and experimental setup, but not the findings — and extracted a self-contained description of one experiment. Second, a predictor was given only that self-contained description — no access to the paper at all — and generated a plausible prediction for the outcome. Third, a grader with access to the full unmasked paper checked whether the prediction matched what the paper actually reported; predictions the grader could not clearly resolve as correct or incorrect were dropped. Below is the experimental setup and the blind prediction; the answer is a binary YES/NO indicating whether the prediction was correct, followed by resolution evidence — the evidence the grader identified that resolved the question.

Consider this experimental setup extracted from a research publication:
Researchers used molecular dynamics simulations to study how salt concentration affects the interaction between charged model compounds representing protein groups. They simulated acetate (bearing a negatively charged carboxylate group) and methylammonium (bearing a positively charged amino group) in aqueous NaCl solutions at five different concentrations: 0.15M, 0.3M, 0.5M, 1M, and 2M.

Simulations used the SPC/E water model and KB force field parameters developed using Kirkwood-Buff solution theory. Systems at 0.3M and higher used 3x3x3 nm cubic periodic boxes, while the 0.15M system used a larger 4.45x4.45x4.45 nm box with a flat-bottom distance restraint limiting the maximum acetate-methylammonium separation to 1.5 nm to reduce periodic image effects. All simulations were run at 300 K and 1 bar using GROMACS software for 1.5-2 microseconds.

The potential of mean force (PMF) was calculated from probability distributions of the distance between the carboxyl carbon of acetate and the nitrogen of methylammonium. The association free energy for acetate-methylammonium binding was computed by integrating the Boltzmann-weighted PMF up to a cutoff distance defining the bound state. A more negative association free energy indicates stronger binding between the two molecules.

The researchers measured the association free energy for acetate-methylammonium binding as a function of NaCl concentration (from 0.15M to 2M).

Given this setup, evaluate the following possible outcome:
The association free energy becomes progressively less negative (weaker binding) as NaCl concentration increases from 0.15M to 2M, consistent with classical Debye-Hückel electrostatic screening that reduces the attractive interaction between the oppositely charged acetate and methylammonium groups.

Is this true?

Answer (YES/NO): YES